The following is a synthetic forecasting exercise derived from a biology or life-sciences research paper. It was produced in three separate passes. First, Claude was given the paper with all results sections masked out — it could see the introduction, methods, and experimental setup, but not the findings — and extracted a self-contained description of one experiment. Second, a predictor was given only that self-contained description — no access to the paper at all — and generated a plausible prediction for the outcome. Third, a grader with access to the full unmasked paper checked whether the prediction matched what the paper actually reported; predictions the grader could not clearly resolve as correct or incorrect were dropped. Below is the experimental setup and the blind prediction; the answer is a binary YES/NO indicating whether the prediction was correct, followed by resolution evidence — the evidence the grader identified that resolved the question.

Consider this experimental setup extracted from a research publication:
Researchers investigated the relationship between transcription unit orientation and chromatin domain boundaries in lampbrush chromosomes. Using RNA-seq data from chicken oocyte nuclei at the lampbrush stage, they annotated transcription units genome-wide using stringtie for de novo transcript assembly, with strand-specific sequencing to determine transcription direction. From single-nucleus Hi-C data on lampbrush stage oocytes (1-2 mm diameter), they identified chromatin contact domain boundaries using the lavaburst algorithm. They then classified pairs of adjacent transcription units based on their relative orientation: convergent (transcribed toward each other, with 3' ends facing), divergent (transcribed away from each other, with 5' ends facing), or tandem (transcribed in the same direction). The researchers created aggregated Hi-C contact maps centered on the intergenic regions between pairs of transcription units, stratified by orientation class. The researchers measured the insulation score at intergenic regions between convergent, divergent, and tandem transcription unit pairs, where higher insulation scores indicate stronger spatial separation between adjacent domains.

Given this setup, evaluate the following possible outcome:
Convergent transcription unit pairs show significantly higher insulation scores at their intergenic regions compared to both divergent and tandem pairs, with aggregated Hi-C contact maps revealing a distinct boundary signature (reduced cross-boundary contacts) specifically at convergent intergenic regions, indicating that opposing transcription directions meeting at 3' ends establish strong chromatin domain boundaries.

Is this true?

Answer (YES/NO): YES